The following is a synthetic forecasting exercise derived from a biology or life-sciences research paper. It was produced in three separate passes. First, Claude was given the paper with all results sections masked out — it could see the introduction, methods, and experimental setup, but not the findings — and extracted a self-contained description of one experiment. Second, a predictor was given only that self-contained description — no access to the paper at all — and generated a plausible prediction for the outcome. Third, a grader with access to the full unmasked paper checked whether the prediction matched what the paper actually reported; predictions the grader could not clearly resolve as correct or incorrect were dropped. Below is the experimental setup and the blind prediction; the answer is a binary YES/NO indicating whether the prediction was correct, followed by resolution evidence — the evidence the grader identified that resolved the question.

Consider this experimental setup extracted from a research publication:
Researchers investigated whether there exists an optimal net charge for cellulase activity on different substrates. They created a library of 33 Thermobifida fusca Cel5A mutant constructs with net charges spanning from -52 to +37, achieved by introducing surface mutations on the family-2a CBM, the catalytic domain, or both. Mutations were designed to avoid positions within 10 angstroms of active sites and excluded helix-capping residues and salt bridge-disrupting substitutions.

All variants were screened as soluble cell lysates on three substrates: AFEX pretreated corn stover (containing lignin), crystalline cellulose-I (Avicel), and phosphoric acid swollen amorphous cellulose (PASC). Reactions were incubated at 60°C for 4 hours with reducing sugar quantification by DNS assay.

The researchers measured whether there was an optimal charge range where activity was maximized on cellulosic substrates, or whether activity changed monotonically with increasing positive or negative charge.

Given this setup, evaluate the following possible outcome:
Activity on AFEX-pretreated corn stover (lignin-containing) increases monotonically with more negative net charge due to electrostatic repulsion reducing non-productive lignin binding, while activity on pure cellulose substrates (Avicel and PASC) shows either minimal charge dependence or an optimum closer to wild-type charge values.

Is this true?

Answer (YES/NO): NO